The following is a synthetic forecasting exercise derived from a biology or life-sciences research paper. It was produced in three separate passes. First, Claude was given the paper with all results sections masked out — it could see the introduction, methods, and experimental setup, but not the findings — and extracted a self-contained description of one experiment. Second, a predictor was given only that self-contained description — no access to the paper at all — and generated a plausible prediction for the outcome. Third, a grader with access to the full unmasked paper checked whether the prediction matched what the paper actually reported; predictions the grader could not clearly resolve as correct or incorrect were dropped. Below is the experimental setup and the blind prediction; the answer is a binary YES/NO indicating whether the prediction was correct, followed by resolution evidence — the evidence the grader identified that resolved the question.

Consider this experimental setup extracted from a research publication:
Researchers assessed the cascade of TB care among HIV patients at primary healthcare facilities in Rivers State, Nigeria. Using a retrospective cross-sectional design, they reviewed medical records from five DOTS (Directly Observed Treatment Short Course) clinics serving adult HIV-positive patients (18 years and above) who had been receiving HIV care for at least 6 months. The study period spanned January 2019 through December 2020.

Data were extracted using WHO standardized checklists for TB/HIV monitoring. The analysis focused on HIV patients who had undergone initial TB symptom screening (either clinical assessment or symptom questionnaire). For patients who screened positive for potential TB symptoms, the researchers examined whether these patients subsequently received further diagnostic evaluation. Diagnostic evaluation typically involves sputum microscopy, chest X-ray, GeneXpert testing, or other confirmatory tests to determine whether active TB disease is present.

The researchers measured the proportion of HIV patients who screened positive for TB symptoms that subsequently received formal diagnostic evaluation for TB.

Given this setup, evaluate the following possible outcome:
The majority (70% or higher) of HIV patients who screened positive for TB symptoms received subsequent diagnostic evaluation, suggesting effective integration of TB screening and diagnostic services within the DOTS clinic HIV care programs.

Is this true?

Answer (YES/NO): NO